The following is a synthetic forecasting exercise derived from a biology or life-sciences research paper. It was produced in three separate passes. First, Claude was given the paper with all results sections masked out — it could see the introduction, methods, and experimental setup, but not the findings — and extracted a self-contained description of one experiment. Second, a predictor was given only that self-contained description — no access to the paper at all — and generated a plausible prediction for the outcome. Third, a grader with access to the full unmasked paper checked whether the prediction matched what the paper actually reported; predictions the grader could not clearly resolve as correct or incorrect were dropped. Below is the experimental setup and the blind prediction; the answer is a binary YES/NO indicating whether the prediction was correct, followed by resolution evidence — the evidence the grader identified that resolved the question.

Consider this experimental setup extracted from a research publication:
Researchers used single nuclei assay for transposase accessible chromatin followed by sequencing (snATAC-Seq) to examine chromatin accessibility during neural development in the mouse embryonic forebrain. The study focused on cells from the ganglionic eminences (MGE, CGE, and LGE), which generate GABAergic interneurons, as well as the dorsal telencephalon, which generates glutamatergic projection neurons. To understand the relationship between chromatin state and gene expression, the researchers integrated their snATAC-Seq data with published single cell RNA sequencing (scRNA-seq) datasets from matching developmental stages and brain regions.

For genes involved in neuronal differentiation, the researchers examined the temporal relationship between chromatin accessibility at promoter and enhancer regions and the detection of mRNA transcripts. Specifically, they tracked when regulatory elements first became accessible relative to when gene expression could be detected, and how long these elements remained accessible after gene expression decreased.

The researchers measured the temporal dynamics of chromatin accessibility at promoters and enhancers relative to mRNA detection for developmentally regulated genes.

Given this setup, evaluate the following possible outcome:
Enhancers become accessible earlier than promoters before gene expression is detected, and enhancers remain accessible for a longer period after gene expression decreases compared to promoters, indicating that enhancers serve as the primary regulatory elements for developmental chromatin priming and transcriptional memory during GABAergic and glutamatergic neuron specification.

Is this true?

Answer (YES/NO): NO